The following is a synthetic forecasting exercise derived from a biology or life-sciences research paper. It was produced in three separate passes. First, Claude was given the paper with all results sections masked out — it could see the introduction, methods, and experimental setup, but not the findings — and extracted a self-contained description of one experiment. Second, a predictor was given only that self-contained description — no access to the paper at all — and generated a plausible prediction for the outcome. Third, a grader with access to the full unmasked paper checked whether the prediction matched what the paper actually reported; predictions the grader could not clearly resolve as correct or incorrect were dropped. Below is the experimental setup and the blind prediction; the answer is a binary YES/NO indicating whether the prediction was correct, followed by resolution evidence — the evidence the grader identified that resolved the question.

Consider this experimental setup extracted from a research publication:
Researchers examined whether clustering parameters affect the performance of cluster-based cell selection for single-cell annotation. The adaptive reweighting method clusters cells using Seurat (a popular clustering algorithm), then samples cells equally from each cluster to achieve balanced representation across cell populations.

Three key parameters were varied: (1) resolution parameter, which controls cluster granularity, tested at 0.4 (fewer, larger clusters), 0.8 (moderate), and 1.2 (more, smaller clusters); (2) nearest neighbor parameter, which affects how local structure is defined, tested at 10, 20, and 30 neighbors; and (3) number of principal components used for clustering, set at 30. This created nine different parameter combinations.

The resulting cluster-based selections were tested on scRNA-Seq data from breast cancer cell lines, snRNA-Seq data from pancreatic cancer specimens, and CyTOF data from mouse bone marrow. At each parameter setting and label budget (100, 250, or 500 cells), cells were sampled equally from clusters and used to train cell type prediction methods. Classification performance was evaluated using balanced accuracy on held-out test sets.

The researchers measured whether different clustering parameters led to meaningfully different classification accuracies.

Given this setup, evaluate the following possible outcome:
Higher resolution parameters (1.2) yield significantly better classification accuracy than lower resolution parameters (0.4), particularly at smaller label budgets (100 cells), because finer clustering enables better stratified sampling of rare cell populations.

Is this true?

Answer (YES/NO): NO